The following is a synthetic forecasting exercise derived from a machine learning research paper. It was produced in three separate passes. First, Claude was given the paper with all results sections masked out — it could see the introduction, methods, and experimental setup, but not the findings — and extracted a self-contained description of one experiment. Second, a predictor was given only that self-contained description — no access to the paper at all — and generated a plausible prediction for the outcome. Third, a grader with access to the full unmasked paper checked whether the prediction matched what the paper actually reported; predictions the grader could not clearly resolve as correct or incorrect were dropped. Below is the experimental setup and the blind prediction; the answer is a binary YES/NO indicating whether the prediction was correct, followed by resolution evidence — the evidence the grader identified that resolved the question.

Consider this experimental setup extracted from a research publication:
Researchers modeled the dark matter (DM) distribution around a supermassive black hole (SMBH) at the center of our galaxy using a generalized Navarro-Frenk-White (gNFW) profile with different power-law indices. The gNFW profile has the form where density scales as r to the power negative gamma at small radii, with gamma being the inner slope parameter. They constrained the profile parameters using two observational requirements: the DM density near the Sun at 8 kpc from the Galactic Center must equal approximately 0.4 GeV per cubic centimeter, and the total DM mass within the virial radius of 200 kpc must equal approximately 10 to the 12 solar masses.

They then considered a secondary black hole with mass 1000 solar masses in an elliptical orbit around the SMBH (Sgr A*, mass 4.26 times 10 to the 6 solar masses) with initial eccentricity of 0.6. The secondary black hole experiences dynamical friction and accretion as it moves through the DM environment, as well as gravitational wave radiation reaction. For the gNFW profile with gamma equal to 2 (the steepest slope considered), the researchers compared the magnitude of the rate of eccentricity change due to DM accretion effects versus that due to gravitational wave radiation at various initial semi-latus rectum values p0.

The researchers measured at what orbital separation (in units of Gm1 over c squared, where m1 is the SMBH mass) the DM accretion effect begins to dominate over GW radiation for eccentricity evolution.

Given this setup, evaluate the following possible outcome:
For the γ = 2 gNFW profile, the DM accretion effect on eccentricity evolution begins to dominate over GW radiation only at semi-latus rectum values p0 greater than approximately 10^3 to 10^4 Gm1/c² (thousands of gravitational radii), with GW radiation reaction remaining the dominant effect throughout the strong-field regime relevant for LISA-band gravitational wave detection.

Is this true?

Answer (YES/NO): NO